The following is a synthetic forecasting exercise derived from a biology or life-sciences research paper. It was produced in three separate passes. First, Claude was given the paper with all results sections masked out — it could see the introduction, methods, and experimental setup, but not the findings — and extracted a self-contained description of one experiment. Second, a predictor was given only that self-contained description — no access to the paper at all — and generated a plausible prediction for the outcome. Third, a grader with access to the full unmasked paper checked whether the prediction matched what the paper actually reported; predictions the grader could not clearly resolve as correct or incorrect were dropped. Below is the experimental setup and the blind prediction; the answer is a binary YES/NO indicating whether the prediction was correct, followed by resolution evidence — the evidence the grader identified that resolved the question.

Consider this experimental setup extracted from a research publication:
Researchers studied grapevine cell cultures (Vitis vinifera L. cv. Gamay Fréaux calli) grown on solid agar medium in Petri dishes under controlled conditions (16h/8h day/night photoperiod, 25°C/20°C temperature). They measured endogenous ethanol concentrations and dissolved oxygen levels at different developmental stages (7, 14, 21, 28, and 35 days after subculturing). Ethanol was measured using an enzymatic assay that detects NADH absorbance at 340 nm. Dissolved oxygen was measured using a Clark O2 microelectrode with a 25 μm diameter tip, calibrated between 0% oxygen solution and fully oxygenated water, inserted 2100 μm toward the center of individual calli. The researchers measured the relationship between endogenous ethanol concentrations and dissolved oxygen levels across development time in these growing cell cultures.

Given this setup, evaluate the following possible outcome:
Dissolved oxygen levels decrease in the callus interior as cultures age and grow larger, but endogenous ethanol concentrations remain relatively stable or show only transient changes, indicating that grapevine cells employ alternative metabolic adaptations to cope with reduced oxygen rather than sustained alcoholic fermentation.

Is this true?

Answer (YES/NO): NO